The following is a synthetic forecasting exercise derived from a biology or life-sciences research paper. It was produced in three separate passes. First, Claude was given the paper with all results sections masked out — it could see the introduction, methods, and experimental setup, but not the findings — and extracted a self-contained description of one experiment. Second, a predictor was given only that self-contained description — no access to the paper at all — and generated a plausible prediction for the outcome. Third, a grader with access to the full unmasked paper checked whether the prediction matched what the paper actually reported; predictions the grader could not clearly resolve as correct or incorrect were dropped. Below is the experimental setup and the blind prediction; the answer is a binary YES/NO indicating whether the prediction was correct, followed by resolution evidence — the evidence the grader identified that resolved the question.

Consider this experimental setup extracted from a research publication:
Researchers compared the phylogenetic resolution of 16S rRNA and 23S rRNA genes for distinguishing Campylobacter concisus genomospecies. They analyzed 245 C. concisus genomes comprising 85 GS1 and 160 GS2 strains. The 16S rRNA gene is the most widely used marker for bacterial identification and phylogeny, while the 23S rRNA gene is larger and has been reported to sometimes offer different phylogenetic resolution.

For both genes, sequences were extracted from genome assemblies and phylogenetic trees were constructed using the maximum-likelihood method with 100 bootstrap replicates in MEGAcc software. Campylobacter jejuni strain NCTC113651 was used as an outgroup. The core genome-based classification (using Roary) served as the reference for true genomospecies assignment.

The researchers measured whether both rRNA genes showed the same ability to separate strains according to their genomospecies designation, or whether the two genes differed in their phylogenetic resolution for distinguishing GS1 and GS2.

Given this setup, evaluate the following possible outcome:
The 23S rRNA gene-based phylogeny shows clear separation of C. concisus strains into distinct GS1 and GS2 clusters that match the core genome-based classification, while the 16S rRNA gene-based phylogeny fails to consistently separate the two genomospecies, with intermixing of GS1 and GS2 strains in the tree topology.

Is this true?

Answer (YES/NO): YES